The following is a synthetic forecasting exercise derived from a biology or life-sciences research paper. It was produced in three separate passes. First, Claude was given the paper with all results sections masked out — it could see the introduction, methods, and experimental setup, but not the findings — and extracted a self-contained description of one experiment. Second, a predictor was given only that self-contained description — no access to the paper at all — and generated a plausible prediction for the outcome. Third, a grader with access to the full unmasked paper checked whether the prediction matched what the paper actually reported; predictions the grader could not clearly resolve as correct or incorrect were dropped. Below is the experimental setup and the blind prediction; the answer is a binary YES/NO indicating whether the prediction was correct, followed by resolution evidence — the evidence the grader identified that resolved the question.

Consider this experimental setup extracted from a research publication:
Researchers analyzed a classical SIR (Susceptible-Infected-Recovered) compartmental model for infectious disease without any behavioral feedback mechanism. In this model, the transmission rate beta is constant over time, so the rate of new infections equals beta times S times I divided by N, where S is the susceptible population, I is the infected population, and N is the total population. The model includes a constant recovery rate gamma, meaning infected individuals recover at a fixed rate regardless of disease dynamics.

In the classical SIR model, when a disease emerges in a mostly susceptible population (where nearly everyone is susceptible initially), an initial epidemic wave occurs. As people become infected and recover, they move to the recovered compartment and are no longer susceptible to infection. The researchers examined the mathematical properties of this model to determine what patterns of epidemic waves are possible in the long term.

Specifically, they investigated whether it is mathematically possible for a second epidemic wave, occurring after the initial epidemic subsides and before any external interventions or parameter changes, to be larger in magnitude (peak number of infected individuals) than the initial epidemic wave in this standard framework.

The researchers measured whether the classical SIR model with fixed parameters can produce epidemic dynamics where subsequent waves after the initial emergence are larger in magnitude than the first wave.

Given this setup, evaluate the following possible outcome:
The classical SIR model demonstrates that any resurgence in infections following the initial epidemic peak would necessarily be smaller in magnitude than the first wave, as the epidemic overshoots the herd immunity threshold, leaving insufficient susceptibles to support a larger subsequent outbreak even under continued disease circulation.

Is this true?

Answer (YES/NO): YES